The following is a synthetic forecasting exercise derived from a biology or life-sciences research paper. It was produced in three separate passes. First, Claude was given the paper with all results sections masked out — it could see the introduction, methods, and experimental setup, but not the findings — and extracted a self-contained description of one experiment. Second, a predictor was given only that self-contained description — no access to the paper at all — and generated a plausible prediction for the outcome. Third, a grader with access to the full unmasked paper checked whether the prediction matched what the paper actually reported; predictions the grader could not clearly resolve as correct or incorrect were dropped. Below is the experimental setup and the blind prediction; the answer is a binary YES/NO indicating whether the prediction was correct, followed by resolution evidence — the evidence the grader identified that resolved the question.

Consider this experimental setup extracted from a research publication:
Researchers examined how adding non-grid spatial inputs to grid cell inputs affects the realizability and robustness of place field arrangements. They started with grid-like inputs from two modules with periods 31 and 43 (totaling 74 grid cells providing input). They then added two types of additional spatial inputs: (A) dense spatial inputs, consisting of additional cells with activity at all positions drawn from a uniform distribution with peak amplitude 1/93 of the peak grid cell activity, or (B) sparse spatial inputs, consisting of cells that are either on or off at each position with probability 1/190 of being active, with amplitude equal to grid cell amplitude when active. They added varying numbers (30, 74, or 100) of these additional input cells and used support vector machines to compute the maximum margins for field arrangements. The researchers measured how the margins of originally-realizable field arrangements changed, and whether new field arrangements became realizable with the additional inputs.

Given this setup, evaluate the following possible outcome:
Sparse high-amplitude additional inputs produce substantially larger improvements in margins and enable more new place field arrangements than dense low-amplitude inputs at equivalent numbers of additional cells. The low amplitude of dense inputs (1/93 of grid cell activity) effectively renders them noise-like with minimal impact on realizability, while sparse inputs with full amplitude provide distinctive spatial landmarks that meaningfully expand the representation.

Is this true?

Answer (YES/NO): NO